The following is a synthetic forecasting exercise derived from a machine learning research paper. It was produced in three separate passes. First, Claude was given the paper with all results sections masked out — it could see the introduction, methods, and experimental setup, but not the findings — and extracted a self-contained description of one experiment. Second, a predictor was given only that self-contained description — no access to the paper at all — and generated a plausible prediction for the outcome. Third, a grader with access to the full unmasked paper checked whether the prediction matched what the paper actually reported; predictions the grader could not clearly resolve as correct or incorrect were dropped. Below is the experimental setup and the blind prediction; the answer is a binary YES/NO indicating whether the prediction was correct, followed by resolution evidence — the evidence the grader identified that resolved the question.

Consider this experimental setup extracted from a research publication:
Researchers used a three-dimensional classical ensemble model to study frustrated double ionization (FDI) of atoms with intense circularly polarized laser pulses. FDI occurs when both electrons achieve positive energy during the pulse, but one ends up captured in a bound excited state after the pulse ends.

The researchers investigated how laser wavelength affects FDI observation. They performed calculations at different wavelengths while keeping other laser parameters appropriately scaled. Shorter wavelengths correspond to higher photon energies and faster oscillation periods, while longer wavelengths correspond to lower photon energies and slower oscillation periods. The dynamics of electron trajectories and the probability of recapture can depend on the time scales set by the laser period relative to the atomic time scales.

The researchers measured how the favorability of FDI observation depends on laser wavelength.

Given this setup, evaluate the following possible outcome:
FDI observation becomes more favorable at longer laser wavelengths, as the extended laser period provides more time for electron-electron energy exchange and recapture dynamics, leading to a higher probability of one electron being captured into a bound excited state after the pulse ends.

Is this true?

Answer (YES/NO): NO